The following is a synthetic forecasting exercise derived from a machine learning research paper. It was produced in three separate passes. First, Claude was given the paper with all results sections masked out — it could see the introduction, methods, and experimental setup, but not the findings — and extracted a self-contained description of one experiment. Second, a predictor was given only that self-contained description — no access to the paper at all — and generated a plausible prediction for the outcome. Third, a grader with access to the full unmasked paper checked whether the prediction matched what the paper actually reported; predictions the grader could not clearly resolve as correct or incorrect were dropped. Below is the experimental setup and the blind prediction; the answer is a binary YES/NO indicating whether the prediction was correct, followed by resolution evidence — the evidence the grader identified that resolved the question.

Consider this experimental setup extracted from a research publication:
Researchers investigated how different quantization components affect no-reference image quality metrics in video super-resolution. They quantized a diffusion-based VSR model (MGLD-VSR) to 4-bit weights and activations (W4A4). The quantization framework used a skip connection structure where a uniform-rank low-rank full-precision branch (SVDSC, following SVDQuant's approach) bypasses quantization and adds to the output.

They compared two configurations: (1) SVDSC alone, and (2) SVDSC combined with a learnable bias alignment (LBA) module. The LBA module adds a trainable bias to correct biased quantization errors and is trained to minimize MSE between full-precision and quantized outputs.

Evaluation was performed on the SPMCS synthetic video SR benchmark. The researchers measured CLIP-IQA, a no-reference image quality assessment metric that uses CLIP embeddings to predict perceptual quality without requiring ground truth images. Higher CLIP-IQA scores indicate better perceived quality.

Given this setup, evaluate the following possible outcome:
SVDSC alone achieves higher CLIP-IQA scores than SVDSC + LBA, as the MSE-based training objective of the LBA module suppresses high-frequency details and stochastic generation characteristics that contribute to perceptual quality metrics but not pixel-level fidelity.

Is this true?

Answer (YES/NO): YES